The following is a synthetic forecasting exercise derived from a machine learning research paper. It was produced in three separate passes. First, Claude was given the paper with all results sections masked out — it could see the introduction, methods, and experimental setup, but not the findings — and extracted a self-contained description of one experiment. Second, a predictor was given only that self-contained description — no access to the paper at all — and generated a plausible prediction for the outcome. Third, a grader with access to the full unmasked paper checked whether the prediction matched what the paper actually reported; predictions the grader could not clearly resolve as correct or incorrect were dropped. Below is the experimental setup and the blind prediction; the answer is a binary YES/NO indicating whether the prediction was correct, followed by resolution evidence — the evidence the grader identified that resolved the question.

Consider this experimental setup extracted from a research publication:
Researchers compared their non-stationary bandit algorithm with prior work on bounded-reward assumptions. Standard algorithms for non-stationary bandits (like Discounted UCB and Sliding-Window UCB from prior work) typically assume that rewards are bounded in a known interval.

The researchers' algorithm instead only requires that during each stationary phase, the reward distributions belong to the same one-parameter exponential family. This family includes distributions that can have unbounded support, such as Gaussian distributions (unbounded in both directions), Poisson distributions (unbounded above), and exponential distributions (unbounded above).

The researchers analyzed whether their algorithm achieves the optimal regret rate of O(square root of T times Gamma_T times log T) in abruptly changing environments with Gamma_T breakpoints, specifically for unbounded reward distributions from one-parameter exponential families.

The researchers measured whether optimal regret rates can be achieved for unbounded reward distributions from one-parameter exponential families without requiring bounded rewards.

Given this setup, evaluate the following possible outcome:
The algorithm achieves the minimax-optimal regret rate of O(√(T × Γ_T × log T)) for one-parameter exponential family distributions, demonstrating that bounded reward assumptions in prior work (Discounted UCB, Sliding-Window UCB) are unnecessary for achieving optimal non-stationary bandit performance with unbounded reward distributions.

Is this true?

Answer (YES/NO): YES